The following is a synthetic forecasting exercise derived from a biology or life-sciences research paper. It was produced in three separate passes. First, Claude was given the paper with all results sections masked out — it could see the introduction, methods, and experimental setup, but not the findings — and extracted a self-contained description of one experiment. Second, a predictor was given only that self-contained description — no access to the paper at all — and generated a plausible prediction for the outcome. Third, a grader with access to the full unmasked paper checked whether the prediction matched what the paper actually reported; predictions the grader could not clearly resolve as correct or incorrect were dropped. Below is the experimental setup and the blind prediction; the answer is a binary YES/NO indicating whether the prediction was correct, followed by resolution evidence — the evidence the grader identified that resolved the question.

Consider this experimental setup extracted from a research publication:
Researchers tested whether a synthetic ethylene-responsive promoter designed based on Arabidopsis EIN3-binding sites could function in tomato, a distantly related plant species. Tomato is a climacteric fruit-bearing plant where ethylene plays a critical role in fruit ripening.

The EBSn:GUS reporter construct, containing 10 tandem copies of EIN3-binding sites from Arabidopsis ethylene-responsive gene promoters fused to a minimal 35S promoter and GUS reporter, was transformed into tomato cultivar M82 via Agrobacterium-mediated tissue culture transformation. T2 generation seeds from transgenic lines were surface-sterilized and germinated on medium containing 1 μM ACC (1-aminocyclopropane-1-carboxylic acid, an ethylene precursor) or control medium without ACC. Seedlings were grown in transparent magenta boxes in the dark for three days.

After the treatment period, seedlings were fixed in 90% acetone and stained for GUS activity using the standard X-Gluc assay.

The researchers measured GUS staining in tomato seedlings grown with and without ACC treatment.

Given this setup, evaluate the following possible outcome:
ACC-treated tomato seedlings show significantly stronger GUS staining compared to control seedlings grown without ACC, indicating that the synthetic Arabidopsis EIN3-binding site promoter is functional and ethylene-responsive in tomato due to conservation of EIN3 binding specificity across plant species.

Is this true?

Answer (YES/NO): YES